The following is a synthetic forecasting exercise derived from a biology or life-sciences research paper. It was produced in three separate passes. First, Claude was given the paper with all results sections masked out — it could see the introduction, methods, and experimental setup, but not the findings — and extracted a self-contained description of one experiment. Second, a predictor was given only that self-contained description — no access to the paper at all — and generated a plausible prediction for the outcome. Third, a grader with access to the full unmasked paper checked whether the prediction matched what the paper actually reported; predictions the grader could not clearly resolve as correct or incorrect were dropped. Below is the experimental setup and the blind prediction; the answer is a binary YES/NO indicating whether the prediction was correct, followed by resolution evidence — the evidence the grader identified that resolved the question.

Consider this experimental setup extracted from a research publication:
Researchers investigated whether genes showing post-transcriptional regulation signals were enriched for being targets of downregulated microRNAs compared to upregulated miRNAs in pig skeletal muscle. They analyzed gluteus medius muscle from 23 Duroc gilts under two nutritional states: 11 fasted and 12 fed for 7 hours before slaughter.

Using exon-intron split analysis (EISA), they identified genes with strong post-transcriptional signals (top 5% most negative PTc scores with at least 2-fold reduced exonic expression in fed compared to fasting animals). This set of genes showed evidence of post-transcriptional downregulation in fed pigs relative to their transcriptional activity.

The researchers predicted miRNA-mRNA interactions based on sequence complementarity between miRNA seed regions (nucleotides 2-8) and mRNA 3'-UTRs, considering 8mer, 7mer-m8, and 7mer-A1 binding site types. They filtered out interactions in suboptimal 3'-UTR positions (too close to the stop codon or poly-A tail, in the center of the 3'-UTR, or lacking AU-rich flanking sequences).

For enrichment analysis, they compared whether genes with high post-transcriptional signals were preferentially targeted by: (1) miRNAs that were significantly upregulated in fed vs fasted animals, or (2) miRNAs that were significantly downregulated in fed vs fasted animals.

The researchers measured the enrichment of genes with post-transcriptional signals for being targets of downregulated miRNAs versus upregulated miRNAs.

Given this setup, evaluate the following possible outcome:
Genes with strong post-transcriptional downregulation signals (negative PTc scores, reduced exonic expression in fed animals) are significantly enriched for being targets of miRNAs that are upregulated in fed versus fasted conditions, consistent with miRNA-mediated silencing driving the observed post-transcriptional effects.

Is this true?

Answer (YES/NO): YES